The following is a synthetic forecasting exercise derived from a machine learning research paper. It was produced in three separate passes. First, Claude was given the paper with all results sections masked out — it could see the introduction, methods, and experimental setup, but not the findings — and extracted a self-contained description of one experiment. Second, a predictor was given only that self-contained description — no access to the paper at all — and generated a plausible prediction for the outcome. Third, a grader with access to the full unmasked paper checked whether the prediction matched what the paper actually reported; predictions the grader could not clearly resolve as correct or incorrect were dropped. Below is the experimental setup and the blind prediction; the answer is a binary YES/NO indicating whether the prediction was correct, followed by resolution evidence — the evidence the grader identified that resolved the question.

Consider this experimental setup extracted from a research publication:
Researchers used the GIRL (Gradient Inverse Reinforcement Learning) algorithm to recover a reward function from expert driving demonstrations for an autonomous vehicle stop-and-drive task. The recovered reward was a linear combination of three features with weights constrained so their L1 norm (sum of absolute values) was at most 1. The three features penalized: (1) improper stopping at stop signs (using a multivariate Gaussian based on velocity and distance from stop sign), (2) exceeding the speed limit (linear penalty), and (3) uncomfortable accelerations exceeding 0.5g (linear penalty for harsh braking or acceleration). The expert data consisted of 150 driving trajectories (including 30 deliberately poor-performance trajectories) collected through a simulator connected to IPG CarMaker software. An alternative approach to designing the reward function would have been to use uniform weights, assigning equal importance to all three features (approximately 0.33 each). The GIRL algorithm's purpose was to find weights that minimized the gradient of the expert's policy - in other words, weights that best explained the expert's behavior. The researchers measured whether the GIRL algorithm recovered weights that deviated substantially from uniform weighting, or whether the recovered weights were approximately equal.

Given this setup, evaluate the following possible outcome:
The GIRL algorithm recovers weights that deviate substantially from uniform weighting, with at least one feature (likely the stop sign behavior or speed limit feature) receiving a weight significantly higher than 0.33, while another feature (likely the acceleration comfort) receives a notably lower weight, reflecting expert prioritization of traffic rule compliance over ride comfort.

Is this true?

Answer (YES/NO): NO